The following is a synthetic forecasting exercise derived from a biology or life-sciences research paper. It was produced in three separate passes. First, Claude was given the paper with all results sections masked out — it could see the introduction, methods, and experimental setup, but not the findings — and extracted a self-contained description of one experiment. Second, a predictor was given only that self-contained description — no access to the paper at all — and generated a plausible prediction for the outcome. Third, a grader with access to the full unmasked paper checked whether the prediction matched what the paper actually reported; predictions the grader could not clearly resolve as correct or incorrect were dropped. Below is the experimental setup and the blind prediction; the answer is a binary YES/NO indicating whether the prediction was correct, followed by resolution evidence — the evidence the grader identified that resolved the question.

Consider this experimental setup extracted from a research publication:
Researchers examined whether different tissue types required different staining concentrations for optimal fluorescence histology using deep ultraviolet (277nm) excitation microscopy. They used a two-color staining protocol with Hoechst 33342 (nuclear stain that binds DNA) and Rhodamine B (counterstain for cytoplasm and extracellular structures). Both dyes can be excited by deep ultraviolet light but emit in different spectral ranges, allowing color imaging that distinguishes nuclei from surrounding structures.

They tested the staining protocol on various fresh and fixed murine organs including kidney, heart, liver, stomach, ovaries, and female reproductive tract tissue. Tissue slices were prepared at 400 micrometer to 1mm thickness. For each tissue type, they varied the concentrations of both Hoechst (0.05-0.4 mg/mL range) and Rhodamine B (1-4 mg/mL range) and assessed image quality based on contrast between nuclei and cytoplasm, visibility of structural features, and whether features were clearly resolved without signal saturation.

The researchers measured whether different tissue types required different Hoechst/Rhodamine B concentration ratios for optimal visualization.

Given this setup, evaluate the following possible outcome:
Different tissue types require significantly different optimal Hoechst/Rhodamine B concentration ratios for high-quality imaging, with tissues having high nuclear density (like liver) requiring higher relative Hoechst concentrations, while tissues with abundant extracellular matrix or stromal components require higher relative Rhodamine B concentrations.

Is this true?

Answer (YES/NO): NO